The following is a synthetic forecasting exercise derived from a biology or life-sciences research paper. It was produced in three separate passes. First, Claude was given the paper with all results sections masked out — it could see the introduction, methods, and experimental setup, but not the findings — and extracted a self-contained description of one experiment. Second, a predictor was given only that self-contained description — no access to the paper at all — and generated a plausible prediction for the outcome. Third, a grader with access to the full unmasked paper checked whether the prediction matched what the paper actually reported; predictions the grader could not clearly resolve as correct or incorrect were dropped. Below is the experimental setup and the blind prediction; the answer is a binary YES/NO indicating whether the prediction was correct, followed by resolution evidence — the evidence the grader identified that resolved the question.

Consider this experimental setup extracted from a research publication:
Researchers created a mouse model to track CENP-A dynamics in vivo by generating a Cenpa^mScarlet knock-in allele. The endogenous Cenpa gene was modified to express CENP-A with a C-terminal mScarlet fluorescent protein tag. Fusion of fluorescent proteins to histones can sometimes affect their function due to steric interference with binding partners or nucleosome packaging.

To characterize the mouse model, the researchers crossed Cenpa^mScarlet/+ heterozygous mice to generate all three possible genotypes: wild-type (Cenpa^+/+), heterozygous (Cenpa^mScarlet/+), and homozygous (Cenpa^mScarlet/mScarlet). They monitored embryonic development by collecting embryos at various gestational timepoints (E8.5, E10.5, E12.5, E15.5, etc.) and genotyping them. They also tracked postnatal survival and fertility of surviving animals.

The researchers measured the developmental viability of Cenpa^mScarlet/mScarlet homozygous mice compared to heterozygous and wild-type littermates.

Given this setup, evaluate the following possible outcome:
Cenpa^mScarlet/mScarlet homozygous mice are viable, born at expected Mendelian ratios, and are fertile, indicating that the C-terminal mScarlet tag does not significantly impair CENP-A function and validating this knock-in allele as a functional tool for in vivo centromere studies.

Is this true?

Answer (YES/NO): NO